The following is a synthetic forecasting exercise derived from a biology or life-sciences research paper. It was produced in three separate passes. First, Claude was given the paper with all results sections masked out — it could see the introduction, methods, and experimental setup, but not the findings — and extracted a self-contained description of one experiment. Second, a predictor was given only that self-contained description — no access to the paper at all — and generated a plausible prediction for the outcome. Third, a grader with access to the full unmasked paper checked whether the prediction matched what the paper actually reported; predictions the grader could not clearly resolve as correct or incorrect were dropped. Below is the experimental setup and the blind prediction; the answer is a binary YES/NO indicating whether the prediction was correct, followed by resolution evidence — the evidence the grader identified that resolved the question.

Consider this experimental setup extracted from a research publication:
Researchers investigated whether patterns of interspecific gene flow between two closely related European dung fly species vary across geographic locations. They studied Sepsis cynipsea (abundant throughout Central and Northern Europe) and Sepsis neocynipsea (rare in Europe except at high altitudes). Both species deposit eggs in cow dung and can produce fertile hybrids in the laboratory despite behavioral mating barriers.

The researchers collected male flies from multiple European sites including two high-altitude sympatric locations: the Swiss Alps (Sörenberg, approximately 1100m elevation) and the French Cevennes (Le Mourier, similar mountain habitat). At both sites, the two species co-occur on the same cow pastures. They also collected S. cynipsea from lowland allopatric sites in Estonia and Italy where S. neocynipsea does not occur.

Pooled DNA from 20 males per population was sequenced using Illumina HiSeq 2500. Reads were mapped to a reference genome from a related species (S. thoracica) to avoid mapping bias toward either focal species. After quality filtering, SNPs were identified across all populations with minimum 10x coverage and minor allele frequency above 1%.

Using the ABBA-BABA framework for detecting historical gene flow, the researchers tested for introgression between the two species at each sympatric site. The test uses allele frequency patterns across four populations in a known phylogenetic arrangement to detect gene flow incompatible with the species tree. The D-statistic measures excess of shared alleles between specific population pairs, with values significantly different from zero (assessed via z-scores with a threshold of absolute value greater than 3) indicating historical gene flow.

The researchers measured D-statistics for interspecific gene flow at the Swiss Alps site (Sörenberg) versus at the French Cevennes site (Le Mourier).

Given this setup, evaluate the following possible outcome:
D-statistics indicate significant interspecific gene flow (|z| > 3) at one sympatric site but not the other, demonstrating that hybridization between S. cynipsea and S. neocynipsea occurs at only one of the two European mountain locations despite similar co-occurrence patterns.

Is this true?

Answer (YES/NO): NO